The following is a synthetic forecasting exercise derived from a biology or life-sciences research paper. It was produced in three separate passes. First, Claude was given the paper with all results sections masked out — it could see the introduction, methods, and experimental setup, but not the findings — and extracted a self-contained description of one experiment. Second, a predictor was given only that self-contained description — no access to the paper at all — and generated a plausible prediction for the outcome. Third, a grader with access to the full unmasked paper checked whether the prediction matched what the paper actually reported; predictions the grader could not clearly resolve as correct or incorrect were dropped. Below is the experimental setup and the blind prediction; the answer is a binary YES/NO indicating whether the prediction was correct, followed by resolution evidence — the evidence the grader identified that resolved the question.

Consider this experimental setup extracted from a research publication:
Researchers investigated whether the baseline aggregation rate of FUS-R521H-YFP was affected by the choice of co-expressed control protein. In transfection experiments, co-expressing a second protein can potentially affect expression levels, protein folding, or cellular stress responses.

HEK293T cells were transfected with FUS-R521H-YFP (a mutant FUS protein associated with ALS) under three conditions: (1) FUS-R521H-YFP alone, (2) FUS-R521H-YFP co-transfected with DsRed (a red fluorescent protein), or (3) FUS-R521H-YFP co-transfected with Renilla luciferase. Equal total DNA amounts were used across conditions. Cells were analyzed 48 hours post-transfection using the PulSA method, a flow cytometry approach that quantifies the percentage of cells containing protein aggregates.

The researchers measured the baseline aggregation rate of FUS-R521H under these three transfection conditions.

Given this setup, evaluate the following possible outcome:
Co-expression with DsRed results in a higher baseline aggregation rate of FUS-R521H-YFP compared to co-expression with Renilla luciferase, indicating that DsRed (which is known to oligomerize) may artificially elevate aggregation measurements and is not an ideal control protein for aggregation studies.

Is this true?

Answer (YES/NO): NO